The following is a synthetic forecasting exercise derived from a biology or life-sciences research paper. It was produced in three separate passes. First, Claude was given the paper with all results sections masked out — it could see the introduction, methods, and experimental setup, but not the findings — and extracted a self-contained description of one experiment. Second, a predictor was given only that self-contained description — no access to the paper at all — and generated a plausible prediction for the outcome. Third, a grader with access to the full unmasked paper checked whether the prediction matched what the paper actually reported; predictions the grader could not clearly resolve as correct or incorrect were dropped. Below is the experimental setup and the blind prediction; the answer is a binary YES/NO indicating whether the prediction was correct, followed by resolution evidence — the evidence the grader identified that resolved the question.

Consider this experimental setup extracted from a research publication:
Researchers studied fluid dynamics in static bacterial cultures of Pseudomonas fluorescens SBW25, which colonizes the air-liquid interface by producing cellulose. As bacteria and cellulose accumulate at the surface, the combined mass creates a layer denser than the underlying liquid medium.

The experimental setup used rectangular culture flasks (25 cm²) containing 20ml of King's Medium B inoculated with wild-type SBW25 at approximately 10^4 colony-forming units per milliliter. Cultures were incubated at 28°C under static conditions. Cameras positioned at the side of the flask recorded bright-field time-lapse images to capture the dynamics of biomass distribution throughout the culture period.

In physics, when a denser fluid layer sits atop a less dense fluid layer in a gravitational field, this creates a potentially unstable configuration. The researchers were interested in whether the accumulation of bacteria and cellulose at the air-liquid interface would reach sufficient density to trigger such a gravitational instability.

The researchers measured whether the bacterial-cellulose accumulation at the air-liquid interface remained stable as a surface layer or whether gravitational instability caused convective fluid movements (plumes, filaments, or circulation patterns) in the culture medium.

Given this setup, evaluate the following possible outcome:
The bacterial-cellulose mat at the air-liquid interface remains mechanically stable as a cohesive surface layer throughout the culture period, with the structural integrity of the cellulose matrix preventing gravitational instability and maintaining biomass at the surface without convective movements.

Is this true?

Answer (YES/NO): NO